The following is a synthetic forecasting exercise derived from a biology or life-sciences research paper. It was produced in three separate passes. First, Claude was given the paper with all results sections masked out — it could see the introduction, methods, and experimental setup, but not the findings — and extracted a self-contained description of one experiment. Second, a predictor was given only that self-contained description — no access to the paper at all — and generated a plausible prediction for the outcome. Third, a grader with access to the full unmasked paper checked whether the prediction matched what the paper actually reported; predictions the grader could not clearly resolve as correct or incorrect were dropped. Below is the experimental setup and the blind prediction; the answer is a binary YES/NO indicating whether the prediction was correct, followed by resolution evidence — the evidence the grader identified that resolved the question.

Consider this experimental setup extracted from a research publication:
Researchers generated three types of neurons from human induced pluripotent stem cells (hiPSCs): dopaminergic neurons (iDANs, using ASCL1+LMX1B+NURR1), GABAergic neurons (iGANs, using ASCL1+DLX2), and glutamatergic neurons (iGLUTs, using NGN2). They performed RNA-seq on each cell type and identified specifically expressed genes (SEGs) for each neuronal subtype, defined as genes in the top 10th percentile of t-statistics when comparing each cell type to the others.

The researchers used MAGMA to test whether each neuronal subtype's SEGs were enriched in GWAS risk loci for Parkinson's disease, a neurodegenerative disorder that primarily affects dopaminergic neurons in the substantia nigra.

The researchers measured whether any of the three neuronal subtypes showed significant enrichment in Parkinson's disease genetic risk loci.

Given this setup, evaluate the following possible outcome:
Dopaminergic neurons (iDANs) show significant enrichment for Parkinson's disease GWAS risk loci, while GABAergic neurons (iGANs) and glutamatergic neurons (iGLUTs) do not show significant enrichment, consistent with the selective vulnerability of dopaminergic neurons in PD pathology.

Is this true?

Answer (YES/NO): NO